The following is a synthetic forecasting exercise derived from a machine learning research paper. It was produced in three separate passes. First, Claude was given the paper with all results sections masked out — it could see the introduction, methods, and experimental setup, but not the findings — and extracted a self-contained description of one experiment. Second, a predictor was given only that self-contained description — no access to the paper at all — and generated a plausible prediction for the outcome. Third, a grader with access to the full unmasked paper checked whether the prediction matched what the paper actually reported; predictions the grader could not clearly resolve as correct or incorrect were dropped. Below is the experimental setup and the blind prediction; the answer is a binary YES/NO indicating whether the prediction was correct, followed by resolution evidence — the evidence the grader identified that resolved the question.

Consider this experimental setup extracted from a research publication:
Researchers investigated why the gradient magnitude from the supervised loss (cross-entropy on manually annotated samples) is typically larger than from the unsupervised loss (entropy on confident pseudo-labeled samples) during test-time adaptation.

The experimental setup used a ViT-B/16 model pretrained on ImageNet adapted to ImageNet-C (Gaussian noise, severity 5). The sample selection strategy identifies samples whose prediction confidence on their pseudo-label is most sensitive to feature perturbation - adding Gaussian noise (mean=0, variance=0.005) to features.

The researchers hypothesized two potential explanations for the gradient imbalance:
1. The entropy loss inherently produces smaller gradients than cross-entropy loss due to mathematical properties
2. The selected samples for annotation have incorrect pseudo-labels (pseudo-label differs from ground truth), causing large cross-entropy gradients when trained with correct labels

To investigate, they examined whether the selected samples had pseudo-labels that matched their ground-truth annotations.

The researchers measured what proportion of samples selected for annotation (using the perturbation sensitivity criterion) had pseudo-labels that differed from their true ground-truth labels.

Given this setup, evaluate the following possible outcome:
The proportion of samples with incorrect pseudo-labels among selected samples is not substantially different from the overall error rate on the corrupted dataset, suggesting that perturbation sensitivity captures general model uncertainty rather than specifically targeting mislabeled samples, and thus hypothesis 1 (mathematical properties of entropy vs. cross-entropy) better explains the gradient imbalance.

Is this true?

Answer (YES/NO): NO